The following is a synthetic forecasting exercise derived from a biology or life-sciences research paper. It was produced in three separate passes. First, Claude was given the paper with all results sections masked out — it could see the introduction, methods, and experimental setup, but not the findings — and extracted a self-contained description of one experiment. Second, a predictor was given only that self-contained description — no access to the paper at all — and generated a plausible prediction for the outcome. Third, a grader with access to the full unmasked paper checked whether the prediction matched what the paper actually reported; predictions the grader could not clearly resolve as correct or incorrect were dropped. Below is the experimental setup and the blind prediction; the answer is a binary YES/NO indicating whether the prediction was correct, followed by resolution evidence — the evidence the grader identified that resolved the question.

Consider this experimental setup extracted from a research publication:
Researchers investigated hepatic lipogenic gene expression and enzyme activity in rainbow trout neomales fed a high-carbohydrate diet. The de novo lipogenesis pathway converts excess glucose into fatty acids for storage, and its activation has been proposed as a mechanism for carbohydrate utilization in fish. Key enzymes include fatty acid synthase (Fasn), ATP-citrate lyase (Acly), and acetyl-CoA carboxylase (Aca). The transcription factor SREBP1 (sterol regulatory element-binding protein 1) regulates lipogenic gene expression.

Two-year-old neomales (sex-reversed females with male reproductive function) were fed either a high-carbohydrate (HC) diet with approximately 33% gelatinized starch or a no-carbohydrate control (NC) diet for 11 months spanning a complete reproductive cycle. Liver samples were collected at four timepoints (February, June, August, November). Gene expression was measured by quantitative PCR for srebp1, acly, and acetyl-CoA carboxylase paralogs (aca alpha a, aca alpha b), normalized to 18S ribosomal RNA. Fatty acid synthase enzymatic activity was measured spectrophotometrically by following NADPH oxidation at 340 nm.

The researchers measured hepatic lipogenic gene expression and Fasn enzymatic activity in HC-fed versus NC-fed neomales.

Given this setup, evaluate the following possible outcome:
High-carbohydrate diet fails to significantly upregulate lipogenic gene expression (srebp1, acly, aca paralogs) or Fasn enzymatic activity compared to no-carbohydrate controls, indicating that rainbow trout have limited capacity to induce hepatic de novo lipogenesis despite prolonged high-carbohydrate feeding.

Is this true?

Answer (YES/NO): NO